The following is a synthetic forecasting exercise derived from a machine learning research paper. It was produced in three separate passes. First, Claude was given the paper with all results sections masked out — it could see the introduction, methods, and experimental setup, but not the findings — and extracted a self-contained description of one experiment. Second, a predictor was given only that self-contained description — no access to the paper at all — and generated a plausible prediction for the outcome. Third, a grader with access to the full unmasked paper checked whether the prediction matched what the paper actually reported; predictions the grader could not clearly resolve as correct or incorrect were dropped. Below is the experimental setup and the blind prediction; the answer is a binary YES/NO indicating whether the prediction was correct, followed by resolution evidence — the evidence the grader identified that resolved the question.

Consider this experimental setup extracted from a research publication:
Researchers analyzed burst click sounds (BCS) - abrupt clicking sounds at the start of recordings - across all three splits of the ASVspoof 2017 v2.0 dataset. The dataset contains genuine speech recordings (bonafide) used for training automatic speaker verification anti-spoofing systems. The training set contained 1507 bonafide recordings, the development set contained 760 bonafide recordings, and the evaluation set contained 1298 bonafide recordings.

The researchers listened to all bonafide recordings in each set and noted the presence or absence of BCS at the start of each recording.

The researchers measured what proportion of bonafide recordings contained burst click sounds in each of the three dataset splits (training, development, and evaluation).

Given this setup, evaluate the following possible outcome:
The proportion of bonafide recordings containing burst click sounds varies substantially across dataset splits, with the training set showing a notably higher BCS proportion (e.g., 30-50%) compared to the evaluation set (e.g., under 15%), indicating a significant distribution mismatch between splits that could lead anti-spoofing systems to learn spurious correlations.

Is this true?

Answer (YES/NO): NO